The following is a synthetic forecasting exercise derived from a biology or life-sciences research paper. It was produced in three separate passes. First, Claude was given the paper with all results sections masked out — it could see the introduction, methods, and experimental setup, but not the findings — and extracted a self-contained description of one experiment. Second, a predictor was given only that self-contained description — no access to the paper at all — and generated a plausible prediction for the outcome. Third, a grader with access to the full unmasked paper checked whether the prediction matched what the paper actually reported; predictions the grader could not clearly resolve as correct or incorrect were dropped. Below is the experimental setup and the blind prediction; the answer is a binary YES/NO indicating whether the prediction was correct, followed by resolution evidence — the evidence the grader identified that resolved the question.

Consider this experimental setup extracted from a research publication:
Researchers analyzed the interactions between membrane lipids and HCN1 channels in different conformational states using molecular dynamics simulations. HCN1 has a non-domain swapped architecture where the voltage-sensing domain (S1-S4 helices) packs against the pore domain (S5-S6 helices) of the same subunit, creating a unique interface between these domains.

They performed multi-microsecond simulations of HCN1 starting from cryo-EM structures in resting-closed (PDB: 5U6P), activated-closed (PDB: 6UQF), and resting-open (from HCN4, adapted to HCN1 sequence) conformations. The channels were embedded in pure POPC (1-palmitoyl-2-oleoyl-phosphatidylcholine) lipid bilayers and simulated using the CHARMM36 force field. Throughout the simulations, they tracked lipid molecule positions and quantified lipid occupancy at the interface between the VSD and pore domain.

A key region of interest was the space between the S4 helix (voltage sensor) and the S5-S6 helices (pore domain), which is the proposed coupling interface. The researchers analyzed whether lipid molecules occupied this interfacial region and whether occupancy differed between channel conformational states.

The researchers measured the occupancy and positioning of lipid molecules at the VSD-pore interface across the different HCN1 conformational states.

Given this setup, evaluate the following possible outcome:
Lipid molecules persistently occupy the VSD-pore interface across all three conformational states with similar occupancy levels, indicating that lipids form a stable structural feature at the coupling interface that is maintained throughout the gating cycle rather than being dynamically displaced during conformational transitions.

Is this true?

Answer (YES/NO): NO